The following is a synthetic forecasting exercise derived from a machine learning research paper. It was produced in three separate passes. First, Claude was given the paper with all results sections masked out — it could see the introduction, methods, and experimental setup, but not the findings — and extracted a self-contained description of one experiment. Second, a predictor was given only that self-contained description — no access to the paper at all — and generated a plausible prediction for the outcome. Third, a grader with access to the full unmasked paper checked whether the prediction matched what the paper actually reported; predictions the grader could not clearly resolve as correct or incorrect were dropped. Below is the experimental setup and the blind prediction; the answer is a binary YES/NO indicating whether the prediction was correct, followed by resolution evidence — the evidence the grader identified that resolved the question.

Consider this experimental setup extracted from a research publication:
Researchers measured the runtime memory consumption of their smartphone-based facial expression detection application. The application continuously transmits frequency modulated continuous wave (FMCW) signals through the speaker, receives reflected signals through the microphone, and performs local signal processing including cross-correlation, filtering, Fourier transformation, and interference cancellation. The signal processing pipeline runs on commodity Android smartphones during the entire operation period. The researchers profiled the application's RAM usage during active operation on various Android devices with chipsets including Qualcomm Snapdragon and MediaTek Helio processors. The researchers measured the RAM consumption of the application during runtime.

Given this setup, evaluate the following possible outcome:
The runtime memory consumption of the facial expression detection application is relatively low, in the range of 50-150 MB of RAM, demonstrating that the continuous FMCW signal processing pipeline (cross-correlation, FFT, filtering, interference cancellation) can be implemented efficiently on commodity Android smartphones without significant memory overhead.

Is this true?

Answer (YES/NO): YES